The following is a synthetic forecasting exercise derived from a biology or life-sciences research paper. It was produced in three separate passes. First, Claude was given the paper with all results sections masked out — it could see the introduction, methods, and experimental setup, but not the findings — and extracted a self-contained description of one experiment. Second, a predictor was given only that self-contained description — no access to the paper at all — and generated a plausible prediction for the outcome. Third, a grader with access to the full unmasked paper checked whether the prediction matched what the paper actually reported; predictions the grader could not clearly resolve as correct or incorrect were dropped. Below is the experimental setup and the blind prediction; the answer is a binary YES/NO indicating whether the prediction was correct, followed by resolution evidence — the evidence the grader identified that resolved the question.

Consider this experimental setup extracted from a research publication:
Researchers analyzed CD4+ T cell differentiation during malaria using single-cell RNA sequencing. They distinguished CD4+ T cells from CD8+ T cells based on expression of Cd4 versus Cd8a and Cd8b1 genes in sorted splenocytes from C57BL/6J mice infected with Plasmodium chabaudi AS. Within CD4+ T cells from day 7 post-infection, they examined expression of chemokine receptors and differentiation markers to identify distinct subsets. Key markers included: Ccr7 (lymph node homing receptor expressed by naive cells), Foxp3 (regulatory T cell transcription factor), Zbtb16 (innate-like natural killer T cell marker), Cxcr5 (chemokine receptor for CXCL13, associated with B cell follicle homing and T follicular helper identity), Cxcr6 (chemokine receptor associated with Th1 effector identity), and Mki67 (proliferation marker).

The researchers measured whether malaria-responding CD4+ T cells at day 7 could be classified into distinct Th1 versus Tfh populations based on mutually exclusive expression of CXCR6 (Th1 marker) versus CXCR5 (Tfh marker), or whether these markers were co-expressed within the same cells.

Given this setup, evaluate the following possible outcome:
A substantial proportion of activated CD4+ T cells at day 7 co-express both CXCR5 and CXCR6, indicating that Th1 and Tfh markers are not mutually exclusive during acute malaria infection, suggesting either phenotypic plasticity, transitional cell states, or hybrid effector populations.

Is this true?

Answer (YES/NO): NO